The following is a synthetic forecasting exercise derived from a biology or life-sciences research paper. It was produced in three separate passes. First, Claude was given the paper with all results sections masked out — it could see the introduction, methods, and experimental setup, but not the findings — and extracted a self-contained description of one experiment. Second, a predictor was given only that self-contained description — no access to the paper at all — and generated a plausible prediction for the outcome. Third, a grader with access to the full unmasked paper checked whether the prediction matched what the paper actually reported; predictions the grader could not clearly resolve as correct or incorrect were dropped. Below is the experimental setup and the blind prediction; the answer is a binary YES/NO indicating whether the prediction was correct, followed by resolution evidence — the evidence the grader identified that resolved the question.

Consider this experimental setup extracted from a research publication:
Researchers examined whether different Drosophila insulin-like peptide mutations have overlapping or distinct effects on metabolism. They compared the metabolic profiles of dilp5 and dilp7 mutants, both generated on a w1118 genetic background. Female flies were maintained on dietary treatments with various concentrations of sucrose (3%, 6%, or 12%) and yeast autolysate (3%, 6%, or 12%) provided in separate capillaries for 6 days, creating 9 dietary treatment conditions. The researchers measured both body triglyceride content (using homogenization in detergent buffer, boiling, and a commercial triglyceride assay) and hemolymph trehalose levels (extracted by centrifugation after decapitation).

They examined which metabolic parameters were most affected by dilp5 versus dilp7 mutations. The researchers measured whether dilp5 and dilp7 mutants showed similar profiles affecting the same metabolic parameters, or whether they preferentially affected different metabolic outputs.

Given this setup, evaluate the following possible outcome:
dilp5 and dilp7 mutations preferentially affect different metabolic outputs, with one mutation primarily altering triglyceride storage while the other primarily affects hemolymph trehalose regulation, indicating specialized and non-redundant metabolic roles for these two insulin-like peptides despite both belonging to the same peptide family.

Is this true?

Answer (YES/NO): NO